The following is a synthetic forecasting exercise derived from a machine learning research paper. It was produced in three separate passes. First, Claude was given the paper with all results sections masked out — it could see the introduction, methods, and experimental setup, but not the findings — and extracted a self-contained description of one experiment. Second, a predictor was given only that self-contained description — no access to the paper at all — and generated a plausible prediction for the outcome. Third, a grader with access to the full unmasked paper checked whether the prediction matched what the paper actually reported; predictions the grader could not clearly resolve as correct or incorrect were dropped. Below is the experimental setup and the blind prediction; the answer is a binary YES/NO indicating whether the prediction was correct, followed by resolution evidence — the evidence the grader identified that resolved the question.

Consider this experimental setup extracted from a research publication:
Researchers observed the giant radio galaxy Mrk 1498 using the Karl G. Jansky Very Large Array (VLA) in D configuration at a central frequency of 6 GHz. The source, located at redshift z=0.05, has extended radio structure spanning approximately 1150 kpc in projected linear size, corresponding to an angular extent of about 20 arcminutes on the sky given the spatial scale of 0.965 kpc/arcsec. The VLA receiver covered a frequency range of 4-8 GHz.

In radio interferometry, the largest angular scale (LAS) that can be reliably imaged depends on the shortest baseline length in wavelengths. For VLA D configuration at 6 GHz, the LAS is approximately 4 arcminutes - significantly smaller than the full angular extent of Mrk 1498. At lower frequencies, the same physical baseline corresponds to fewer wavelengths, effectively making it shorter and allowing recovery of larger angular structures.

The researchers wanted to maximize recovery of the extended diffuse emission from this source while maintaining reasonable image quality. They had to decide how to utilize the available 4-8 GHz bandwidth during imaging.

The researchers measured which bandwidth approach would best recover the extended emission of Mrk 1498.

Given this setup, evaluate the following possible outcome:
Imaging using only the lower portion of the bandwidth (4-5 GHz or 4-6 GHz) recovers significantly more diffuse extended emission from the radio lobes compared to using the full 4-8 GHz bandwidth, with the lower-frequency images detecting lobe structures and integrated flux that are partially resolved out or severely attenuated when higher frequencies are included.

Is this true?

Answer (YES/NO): YES